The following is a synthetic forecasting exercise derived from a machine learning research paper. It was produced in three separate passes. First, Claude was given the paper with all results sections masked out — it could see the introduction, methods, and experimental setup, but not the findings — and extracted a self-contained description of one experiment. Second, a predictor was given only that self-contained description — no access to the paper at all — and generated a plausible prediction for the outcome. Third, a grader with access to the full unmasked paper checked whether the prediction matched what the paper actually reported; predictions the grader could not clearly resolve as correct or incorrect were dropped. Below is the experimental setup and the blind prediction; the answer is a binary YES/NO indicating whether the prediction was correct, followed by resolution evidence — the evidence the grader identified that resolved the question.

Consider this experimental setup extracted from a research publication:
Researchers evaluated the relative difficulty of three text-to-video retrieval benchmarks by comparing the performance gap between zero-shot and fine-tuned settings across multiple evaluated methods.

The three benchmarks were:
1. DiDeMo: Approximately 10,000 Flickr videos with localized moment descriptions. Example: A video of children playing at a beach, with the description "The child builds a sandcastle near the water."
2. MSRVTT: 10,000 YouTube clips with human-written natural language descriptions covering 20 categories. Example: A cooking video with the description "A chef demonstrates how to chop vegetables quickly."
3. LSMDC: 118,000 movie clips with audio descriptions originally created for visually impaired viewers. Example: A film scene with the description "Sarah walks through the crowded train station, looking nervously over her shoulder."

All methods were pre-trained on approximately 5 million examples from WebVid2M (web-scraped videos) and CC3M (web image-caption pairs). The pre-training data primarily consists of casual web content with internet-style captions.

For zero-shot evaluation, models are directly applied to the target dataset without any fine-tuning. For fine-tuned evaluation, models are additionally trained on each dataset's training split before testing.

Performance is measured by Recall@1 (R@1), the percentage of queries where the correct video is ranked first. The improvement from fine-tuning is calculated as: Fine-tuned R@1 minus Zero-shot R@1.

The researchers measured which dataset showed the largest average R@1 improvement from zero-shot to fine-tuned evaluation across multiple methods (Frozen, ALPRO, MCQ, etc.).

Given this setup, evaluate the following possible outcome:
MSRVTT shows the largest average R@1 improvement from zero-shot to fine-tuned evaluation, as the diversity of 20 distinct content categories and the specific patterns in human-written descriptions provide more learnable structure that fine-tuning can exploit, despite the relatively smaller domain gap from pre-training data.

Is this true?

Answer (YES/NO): NO